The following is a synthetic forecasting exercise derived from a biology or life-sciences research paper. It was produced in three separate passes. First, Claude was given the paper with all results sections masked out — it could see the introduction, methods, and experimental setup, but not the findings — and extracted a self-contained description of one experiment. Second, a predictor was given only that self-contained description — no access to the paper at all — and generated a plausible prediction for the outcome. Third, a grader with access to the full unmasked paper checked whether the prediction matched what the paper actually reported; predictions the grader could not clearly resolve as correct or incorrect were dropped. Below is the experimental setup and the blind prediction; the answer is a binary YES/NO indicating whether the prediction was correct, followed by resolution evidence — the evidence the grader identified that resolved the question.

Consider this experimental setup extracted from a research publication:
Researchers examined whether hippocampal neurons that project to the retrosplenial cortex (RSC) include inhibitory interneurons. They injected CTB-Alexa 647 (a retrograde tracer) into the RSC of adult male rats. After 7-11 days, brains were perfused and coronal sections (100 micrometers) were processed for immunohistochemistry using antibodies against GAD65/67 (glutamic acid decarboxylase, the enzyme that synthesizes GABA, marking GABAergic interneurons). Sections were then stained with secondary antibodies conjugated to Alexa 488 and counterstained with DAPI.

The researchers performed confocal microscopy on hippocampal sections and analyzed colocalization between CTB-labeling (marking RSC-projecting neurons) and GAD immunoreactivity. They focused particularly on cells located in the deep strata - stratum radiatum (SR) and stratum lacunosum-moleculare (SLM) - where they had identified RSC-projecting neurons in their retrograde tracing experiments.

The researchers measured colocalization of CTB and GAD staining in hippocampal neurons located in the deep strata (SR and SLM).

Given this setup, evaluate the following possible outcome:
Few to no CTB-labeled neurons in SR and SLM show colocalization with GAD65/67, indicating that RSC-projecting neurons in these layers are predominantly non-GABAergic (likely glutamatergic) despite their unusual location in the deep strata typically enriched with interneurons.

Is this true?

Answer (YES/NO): NO